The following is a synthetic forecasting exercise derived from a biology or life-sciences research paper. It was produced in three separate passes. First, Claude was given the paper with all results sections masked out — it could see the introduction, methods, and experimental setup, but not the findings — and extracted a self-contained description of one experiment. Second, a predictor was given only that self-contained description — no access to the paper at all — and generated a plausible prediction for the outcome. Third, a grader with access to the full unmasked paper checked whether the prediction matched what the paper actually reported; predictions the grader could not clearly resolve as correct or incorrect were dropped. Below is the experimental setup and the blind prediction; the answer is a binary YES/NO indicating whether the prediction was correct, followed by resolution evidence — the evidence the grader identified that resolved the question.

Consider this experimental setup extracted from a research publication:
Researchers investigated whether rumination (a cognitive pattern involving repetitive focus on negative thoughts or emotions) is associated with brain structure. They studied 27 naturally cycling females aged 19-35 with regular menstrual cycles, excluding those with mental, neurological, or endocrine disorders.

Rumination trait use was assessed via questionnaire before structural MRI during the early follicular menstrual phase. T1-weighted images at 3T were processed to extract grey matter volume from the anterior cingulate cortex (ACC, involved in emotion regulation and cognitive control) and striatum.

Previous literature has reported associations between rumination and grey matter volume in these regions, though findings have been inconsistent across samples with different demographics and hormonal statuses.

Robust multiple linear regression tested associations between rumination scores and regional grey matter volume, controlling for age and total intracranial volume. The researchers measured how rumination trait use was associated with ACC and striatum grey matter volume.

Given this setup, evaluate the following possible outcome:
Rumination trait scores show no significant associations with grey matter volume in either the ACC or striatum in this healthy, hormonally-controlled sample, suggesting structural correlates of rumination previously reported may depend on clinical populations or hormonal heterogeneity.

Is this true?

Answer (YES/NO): YES